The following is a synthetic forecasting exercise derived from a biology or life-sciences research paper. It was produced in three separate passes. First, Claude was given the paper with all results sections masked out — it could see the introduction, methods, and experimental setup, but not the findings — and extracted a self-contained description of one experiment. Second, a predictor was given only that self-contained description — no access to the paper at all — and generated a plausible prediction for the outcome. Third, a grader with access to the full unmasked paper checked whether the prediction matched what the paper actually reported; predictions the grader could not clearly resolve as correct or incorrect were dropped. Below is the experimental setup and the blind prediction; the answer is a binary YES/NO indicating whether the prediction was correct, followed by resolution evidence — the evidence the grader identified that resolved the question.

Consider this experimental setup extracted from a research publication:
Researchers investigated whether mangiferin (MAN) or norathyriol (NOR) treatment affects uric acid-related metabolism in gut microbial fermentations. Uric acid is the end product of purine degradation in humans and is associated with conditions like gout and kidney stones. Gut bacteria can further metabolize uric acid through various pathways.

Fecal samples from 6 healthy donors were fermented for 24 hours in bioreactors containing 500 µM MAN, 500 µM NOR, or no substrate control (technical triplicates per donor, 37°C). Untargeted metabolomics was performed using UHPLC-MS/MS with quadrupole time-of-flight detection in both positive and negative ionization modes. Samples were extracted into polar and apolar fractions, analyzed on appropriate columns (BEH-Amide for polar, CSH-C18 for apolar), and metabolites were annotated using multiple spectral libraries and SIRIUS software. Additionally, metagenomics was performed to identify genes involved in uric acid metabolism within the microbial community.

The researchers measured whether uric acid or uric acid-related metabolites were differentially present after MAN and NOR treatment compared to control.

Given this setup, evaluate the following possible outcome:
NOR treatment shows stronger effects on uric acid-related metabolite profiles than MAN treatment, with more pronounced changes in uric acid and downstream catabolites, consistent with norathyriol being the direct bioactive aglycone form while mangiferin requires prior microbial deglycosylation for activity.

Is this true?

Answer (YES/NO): NO